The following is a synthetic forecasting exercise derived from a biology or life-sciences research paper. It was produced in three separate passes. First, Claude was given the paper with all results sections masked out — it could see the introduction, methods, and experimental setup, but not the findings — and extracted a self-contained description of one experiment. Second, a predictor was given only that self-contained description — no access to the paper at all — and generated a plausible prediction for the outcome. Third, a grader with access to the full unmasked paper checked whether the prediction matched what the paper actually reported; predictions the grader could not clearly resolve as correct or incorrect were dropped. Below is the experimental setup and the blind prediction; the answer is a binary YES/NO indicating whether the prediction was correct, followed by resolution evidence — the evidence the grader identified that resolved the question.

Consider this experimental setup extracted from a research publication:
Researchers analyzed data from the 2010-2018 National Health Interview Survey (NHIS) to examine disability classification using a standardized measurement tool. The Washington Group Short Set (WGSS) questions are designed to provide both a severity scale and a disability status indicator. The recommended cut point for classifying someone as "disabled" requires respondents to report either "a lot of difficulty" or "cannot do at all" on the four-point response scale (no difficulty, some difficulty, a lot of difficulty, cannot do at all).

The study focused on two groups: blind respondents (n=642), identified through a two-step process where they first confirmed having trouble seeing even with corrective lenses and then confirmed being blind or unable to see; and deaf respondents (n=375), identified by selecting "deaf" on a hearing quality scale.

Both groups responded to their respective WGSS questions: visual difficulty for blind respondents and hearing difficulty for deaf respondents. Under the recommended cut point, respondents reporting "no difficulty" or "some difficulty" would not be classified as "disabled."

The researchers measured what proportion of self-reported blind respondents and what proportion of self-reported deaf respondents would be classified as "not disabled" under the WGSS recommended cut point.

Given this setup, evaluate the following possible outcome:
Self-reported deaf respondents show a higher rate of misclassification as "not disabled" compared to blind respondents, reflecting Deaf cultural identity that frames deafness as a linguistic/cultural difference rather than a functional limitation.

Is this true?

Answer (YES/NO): YES